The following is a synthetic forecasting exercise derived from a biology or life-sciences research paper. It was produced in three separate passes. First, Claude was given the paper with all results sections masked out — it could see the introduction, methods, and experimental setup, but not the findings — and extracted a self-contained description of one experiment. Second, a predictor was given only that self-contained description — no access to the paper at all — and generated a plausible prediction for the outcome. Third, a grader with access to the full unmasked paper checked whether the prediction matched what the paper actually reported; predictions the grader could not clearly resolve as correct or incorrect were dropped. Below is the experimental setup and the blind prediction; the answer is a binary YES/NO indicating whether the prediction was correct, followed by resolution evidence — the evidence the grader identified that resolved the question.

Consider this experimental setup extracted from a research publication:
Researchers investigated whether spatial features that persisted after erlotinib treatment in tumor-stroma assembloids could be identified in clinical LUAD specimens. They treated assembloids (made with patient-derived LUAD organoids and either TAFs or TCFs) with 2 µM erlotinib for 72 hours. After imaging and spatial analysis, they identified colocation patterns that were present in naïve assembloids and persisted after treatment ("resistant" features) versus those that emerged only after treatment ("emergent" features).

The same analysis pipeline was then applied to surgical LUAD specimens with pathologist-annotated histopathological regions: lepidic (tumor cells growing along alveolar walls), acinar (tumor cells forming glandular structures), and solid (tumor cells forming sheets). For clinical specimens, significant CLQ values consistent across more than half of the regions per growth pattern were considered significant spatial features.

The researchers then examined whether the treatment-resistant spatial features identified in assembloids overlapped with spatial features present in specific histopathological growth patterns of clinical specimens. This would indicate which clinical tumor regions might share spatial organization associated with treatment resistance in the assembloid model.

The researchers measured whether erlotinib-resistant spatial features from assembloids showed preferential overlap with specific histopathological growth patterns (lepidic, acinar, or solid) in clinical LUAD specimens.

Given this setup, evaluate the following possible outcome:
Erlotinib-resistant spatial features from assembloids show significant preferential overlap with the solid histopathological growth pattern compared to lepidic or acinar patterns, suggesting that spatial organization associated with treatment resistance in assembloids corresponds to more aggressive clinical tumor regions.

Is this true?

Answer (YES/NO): YES